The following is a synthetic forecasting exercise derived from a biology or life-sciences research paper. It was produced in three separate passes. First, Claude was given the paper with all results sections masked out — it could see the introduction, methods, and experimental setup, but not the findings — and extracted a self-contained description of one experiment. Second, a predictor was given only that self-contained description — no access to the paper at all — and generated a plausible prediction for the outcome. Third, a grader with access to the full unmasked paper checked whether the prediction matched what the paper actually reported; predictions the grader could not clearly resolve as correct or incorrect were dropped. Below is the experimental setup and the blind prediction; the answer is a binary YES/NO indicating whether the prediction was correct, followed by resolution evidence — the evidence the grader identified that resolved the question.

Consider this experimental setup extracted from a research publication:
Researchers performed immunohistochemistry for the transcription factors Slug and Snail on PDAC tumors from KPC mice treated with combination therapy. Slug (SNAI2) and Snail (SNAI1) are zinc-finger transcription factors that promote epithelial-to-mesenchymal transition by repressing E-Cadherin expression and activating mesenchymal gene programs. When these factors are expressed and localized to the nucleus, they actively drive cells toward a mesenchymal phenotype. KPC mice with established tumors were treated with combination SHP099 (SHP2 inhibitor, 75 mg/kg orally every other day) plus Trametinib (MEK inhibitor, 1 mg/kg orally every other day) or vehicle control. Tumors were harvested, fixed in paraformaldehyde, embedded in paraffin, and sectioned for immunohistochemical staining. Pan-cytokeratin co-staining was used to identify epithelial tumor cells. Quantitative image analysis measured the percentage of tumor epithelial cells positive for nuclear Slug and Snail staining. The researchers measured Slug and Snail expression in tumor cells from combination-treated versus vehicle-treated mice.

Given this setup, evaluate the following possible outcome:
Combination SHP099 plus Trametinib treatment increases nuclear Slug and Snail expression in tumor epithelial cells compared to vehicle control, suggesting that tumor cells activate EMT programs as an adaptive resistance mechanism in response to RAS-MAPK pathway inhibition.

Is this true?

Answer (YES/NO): YES